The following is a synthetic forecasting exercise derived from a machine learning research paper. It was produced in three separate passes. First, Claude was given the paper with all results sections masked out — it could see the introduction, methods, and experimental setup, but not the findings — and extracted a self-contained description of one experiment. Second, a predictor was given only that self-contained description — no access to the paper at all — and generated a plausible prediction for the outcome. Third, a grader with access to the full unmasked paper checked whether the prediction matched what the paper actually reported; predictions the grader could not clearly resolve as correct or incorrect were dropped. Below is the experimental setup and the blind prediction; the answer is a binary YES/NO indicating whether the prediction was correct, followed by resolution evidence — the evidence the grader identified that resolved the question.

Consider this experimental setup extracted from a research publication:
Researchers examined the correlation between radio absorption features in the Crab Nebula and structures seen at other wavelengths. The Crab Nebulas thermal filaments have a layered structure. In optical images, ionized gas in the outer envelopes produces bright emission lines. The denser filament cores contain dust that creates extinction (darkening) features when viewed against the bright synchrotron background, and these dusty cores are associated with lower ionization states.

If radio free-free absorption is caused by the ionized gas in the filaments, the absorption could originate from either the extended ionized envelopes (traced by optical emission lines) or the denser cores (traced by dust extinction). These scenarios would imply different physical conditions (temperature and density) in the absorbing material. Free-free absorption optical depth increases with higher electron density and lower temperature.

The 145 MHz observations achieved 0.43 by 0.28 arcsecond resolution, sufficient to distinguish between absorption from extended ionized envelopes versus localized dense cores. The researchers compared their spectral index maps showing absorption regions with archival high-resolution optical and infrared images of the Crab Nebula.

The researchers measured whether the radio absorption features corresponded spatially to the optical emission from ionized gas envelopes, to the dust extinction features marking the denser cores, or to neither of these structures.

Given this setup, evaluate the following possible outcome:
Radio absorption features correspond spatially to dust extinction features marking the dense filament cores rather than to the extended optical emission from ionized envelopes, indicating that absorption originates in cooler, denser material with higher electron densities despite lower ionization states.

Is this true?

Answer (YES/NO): NO